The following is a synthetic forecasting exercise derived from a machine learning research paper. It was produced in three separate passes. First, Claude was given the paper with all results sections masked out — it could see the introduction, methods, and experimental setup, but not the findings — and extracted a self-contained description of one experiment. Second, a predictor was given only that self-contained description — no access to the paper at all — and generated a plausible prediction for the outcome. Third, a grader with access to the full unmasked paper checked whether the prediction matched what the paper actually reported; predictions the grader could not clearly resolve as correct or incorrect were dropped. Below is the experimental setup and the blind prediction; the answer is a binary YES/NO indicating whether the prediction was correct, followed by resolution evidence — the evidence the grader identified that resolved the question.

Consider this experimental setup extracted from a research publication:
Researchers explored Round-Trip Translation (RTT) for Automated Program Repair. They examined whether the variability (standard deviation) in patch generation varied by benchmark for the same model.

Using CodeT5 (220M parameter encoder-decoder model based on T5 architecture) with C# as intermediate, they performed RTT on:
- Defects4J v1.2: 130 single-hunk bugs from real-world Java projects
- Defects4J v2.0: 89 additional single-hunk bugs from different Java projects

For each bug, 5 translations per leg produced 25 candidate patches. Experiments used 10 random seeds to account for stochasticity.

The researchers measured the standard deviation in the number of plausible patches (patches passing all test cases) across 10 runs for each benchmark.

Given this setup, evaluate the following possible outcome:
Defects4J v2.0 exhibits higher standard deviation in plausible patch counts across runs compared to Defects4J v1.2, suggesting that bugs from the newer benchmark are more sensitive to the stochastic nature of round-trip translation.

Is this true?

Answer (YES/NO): YES